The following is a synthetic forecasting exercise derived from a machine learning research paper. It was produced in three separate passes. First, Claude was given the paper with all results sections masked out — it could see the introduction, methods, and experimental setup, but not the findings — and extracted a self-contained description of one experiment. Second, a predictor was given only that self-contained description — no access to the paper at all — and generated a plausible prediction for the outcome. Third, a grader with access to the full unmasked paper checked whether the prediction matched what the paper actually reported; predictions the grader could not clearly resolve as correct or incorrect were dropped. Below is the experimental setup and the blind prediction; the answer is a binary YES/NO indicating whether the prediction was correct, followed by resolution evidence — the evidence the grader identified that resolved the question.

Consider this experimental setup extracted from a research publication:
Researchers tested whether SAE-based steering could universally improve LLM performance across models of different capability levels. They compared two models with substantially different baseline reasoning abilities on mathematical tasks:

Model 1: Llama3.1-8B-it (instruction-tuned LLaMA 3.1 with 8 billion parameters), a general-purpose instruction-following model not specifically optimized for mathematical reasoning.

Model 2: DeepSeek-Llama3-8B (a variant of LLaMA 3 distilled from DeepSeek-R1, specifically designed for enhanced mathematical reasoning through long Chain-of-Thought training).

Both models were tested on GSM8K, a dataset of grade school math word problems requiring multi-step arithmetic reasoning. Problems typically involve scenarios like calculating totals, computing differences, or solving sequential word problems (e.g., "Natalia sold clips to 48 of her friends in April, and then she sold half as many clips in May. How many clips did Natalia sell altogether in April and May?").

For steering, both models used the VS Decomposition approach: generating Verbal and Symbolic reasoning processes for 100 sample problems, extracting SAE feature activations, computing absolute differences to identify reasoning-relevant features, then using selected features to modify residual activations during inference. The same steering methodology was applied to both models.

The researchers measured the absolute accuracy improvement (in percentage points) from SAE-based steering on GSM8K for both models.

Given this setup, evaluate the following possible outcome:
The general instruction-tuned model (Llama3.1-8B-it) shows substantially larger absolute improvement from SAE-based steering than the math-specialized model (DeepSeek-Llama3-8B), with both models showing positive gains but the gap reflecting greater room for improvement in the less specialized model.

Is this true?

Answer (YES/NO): NO